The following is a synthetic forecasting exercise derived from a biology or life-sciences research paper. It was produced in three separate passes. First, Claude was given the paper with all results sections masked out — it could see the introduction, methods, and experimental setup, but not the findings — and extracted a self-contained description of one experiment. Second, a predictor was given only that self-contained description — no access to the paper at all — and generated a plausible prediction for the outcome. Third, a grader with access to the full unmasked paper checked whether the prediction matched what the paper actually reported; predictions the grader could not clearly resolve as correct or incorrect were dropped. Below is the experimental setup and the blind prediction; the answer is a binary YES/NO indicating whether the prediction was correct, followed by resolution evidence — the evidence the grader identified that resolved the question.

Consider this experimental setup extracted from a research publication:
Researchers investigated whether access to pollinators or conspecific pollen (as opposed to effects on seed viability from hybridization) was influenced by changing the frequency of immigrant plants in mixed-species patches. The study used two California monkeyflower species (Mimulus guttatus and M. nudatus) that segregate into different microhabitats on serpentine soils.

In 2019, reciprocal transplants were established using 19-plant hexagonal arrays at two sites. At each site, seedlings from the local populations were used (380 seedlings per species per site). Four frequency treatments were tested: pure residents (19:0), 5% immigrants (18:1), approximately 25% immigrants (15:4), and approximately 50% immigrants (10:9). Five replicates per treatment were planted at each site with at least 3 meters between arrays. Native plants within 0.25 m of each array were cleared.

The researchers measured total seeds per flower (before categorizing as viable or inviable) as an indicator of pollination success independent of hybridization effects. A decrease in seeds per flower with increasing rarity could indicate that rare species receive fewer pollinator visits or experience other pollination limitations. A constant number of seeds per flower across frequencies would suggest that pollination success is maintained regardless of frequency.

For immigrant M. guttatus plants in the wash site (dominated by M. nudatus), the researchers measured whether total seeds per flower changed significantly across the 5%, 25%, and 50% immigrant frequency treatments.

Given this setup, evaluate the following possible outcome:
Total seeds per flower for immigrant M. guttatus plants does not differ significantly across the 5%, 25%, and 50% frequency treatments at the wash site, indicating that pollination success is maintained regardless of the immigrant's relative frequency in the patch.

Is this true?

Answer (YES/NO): YES